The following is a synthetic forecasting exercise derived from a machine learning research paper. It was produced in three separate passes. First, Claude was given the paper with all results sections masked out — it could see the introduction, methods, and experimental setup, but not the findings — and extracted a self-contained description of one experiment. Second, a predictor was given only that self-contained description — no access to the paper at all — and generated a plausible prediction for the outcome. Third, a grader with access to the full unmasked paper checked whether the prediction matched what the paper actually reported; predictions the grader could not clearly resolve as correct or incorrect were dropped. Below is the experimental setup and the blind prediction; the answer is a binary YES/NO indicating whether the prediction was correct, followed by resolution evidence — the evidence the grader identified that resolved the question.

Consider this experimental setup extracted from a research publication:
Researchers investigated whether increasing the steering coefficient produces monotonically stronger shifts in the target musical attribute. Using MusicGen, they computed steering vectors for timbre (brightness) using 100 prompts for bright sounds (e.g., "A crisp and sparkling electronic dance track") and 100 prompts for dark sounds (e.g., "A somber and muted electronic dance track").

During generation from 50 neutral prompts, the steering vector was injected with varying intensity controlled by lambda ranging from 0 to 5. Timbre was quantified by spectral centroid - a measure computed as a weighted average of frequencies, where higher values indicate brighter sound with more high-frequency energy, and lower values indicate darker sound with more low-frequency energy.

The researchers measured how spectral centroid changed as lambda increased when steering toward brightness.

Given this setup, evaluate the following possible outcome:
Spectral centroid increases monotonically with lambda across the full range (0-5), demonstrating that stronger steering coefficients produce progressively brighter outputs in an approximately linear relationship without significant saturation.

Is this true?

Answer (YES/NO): NO